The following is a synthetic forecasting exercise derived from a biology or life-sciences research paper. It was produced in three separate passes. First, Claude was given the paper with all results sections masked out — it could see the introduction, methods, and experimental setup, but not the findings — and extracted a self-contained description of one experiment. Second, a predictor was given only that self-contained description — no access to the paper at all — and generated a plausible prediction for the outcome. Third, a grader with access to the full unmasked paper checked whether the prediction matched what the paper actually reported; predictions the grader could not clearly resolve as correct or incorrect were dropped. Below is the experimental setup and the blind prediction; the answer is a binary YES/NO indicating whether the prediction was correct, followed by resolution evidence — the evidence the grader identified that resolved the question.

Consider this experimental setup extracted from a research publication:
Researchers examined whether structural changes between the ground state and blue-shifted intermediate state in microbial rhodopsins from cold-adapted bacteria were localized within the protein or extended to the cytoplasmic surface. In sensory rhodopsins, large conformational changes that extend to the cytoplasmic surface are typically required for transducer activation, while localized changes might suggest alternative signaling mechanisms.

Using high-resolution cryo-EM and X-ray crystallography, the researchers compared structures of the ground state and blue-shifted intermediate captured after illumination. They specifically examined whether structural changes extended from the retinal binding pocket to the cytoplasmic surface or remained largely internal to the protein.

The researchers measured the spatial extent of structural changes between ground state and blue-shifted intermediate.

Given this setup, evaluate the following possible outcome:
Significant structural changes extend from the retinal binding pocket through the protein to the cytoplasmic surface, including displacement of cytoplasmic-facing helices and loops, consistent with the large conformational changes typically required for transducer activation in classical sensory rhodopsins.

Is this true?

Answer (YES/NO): NO